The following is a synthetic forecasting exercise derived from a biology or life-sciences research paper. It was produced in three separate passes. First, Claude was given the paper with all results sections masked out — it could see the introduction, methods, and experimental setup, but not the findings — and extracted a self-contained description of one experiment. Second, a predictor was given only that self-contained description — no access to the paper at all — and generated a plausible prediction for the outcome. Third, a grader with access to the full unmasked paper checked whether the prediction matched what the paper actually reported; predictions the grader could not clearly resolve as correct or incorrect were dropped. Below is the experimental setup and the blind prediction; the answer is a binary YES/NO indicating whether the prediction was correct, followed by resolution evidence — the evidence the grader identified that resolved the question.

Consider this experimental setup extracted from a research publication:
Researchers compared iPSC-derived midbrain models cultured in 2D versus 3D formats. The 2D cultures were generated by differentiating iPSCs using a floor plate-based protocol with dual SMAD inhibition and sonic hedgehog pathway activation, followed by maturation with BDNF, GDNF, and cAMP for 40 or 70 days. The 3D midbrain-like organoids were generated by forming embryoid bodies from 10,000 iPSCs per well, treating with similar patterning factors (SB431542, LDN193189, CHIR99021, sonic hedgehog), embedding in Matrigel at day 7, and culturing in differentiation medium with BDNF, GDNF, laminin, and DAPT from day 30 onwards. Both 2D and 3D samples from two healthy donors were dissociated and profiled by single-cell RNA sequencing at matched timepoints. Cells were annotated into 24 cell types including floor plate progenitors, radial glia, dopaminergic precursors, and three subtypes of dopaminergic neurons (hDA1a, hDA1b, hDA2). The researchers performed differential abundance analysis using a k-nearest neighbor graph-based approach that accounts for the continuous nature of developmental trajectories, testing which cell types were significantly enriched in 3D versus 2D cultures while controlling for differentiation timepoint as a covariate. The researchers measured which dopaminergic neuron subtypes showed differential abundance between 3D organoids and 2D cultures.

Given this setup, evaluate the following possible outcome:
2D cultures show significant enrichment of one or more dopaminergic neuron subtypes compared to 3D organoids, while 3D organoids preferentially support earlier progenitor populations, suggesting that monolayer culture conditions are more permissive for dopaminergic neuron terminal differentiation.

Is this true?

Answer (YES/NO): NO